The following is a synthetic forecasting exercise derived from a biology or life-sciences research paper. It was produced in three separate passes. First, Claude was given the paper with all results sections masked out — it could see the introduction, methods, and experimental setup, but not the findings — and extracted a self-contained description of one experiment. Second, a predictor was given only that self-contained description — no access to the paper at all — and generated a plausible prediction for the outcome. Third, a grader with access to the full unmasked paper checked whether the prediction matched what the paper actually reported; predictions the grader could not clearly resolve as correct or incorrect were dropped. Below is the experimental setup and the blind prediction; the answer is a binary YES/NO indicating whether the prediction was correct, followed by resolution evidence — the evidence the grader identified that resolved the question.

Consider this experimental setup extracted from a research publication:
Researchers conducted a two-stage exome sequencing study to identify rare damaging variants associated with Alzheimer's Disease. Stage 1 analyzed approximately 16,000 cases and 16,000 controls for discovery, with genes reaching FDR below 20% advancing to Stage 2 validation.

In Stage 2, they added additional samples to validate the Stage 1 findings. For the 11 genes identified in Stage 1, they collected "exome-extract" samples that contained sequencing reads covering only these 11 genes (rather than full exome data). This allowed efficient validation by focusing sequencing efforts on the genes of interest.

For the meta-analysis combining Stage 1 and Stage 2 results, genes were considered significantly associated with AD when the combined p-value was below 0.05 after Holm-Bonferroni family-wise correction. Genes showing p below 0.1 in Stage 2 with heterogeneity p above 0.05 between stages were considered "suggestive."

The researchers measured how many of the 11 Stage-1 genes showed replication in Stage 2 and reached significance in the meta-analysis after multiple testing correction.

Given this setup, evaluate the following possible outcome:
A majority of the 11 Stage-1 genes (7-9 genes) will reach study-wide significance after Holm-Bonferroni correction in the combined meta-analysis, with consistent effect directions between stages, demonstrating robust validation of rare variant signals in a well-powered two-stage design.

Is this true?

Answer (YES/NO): NO